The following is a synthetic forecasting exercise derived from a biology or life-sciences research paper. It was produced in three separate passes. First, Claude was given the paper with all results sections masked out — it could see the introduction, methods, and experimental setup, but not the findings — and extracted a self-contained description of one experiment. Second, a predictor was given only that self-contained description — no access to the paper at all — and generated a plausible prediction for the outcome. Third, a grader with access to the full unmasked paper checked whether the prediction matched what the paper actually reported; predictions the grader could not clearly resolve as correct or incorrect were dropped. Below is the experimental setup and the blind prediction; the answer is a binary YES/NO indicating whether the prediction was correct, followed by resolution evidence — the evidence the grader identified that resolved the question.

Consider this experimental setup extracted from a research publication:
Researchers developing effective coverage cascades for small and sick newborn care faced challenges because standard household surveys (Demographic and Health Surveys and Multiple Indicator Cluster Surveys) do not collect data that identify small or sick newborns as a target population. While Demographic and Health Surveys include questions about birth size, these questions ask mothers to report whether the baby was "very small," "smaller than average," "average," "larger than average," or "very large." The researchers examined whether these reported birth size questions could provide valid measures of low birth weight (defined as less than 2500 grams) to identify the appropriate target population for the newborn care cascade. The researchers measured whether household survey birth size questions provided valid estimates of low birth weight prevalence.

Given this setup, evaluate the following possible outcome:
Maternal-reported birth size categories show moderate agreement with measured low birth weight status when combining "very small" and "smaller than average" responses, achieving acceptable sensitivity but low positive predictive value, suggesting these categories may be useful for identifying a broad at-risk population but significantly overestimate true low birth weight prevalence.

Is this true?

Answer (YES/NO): NO